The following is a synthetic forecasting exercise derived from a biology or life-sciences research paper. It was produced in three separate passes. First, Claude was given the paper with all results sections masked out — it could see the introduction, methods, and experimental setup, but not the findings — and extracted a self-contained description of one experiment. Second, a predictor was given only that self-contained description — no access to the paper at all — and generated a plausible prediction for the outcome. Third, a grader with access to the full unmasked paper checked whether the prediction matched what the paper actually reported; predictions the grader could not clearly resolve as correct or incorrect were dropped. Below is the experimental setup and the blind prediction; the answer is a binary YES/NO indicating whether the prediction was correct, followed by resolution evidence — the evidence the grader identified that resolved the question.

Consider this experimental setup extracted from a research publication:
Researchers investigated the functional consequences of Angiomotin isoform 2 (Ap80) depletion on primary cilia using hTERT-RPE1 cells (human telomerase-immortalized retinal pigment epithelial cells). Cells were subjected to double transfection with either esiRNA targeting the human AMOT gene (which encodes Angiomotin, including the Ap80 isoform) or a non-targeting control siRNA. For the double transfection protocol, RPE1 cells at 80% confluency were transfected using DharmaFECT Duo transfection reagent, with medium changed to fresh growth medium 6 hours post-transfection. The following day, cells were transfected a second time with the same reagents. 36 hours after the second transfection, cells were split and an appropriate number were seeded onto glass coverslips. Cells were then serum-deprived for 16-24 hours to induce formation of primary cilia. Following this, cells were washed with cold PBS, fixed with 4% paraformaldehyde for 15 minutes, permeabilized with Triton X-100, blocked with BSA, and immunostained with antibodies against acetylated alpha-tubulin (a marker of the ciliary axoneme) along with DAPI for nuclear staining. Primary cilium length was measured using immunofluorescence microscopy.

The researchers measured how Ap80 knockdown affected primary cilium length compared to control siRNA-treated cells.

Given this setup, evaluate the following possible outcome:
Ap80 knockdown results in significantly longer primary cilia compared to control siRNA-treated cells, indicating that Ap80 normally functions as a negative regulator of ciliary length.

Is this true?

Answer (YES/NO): YES